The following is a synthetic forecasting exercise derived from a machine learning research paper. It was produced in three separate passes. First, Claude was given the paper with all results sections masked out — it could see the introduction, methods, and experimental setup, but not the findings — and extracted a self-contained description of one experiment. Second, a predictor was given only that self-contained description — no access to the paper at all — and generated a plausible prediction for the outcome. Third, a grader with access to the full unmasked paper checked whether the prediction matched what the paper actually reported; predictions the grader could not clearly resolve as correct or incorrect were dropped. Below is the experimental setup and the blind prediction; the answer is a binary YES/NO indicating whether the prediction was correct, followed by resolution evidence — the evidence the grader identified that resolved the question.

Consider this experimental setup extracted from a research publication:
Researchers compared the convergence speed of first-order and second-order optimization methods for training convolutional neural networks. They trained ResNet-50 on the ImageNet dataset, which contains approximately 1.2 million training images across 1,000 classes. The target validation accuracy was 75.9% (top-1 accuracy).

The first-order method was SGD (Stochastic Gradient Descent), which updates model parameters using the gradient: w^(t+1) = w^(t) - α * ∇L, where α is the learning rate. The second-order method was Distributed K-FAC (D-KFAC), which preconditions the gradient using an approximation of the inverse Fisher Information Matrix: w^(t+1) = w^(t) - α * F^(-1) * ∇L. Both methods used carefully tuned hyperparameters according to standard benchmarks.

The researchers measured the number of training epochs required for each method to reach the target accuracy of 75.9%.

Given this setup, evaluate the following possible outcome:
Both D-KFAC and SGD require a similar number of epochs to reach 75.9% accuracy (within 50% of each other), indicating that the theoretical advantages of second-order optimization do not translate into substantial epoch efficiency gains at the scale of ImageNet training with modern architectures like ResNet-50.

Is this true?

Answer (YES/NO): NO